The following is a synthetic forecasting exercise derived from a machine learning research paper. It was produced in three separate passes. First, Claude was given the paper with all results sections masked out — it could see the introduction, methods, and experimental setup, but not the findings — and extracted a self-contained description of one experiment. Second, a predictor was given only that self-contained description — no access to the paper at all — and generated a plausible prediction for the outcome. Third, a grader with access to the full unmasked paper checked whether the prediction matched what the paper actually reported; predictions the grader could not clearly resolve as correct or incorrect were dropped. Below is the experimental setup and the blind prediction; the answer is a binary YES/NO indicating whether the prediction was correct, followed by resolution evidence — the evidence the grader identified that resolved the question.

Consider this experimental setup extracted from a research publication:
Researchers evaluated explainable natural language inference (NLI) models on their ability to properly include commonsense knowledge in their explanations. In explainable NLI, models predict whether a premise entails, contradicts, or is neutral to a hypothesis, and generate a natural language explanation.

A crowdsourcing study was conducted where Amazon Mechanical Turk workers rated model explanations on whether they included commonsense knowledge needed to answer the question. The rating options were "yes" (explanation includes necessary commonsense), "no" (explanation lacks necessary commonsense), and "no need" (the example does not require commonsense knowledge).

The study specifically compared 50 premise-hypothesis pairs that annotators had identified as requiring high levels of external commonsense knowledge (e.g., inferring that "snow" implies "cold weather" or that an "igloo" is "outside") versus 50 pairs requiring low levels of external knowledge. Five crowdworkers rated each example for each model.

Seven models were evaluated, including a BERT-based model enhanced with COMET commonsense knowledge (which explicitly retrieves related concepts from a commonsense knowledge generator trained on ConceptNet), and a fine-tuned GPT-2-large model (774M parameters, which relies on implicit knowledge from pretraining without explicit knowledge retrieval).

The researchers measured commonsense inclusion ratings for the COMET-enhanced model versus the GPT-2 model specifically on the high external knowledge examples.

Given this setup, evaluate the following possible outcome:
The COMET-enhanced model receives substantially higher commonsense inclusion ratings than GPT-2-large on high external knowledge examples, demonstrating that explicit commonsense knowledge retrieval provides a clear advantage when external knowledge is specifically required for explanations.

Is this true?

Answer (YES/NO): NO